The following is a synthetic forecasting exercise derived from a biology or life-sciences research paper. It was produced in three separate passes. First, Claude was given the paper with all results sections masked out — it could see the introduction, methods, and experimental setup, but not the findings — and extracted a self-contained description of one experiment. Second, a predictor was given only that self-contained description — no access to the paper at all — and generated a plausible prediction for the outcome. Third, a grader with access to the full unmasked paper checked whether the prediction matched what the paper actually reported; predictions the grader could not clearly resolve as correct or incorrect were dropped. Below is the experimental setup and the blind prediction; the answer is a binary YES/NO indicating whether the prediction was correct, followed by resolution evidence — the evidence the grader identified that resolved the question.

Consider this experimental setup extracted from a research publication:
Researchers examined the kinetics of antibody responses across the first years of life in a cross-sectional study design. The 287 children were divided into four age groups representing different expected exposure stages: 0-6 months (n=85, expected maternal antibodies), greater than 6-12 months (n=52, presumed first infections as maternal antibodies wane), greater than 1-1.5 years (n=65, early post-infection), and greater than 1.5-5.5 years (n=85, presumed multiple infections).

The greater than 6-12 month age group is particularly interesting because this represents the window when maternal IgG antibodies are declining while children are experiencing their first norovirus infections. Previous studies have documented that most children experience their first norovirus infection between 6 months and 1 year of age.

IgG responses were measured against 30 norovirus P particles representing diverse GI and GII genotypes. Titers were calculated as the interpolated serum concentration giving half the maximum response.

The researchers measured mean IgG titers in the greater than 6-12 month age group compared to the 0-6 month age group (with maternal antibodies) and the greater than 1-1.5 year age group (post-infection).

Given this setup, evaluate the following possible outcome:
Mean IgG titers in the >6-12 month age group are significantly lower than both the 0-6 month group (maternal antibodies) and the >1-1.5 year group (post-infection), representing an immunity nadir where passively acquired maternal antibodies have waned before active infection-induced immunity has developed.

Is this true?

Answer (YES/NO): YES